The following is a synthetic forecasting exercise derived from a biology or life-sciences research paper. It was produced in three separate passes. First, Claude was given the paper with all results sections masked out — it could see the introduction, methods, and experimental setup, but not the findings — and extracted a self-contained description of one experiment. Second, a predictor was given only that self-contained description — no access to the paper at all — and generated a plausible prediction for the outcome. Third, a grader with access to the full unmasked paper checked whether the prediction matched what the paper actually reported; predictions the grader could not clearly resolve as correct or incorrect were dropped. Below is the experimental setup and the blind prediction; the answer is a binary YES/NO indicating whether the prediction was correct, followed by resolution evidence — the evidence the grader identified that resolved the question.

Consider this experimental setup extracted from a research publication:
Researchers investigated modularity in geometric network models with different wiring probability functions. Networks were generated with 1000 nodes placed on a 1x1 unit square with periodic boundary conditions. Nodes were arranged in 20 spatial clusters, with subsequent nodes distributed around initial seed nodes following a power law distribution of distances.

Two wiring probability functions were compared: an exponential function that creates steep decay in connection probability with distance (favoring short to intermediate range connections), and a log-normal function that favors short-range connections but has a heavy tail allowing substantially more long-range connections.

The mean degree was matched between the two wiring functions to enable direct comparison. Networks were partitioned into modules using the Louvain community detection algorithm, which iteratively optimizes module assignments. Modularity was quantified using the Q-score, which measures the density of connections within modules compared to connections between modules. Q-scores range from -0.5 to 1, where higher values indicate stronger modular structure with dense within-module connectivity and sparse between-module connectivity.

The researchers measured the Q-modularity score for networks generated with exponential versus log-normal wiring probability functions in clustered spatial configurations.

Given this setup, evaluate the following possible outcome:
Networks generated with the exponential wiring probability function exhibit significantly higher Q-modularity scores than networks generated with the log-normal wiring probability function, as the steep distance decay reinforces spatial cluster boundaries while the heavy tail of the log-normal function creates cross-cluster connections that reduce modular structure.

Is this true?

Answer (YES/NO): YES